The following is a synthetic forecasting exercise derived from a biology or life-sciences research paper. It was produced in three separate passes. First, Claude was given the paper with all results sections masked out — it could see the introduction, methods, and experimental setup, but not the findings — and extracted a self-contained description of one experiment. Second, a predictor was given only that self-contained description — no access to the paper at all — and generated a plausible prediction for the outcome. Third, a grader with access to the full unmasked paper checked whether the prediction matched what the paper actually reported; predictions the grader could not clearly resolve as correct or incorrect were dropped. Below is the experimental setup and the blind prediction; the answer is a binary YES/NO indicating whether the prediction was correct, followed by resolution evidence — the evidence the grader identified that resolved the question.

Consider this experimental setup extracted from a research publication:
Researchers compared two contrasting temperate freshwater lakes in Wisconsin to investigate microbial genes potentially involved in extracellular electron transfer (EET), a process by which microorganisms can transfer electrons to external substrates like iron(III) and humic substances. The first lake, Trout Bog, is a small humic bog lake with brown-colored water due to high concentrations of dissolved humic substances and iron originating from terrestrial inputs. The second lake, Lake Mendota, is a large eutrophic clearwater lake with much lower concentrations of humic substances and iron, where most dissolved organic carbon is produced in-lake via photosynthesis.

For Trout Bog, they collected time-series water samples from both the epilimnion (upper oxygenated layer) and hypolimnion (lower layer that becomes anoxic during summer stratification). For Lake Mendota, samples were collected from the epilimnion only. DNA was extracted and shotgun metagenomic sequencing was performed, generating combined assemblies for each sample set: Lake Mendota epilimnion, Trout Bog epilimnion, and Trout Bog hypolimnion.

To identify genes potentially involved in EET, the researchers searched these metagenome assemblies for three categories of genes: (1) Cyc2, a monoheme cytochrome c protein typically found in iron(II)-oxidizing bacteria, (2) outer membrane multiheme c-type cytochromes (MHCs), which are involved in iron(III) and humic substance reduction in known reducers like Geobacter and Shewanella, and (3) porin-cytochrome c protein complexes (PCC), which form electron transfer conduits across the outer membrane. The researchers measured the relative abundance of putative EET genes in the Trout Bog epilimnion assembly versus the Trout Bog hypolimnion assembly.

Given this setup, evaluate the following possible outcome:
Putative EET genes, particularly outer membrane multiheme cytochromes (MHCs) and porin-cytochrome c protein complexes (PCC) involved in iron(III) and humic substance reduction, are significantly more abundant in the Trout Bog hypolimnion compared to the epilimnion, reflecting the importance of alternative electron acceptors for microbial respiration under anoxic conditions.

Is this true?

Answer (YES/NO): YES